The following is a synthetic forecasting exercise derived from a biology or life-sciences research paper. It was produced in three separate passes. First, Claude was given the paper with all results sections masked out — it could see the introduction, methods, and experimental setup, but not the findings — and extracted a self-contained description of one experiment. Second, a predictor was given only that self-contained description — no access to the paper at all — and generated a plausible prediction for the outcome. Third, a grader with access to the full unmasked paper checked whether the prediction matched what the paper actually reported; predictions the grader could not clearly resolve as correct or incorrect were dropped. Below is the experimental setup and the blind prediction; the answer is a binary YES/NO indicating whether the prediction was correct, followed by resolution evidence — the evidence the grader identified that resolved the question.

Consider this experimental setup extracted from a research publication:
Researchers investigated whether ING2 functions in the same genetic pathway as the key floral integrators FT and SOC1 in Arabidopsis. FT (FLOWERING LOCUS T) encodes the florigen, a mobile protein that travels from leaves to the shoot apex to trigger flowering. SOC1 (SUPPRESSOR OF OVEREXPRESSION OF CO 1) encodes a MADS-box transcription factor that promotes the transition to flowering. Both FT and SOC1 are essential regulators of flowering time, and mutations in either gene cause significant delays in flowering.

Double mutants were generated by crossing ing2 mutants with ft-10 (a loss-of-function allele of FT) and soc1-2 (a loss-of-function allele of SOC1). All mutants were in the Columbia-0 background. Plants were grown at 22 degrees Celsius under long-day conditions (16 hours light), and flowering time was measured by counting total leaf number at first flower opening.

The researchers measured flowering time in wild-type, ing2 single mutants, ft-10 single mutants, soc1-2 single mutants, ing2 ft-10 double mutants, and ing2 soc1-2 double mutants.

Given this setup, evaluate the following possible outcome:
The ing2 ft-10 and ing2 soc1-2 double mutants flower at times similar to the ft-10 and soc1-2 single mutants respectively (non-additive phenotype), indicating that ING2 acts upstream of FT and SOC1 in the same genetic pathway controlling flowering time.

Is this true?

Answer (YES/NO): NO